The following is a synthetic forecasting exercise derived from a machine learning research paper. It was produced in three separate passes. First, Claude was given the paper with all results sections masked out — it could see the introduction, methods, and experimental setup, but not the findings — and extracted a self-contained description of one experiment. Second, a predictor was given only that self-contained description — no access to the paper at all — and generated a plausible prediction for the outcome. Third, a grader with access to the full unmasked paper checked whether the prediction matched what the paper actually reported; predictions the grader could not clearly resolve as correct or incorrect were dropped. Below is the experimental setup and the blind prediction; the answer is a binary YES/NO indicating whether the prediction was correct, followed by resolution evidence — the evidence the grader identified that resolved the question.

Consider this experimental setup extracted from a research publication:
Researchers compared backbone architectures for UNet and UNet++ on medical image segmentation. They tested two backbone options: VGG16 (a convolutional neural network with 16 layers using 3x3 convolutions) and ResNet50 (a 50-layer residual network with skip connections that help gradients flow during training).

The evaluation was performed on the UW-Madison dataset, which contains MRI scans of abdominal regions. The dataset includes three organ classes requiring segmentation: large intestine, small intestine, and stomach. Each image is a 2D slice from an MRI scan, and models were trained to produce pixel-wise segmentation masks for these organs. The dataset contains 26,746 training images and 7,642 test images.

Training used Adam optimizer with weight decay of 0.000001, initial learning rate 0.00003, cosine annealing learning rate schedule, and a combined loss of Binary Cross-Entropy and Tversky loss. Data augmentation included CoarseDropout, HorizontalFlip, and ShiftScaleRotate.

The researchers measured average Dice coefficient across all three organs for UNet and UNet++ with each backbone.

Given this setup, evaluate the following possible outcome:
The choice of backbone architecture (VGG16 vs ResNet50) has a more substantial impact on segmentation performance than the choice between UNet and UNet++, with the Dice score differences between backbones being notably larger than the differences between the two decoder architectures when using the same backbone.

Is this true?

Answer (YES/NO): NO